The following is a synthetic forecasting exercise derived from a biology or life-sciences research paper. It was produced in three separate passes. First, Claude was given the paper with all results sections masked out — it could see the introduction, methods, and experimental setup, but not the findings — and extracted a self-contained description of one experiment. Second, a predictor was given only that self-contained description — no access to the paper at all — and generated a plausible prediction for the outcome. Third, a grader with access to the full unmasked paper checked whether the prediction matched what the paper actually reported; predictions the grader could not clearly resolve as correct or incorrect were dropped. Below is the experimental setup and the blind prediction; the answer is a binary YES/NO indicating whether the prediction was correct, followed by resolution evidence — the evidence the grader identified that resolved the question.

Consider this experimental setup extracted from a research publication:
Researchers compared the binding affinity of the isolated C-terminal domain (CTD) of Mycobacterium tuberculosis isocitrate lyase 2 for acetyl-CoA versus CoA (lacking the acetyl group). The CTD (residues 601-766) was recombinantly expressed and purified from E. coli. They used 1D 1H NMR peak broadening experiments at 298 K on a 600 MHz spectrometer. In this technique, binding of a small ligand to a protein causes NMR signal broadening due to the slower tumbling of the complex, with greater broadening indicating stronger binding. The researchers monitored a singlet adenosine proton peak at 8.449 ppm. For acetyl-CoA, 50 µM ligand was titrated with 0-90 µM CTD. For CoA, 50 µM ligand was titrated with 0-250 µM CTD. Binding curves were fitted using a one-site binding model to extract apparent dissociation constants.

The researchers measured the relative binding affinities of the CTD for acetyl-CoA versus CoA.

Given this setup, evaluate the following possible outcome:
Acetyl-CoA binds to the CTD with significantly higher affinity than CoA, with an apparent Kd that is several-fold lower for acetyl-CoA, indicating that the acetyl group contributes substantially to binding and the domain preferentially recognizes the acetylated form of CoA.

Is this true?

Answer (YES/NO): YES